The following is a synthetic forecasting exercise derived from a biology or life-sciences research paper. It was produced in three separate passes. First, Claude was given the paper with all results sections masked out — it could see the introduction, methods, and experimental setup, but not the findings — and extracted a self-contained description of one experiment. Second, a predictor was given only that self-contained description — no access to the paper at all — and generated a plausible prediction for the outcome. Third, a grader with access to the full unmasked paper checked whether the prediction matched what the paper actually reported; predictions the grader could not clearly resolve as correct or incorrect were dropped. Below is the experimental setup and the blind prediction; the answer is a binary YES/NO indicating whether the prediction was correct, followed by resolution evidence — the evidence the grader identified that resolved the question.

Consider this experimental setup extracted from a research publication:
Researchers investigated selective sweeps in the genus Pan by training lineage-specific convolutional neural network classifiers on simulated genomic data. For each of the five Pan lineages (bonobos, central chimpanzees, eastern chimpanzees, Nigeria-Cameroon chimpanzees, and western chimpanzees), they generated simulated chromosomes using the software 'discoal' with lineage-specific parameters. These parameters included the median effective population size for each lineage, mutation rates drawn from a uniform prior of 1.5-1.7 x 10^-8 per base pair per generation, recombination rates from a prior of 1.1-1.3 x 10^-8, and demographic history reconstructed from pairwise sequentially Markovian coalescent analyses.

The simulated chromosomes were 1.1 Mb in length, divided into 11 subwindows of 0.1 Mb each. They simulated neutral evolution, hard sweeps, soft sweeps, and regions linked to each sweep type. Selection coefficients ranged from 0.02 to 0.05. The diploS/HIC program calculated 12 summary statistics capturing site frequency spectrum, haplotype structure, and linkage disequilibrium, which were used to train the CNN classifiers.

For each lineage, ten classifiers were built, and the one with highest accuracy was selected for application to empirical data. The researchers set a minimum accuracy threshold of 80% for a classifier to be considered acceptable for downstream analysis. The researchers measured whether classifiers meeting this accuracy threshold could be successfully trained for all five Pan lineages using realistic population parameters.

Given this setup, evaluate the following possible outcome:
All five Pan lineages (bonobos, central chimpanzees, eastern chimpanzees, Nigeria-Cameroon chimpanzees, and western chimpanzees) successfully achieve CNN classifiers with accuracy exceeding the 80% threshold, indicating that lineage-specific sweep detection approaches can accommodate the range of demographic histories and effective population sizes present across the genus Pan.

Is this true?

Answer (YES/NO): NO